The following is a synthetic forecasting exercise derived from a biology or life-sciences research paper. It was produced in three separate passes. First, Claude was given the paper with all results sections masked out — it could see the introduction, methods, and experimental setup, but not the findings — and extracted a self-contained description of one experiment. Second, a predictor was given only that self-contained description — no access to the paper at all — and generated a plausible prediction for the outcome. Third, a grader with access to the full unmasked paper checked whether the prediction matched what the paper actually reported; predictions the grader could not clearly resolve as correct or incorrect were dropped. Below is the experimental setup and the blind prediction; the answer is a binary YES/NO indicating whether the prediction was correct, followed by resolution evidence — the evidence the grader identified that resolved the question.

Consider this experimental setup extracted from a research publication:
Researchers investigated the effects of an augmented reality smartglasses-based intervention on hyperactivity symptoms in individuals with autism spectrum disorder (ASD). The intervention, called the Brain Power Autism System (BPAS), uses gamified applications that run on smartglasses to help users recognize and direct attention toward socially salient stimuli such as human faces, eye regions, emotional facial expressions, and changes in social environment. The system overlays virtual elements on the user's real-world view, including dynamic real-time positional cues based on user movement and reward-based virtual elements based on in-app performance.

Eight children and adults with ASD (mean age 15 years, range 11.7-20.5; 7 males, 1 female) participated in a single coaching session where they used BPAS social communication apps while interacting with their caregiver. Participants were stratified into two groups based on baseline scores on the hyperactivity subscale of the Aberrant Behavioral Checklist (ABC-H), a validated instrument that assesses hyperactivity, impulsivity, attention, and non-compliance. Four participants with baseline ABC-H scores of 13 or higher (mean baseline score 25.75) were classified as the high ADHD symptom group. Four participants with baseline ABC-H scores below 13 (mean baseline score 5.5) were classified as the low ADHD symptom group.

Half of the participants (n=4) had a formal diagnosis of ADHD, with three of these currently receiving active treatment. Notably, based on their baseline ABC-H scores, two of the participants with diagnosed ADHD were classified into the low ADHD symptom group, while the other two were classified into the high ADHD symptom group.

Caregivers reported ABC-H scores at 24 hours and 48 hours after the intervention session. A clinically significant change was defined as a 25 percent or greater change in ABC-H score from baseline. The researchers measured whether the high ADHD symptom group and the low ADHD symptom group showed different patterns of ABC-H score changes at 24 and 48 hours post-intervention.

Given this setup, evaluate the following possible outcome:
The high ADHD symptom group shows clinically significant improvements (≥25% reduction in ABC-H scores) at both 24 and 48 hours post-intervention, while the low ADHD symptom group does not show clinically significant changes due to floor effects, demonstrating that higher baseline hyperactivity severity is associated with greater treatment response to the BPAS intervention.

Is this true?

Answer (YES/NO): NO